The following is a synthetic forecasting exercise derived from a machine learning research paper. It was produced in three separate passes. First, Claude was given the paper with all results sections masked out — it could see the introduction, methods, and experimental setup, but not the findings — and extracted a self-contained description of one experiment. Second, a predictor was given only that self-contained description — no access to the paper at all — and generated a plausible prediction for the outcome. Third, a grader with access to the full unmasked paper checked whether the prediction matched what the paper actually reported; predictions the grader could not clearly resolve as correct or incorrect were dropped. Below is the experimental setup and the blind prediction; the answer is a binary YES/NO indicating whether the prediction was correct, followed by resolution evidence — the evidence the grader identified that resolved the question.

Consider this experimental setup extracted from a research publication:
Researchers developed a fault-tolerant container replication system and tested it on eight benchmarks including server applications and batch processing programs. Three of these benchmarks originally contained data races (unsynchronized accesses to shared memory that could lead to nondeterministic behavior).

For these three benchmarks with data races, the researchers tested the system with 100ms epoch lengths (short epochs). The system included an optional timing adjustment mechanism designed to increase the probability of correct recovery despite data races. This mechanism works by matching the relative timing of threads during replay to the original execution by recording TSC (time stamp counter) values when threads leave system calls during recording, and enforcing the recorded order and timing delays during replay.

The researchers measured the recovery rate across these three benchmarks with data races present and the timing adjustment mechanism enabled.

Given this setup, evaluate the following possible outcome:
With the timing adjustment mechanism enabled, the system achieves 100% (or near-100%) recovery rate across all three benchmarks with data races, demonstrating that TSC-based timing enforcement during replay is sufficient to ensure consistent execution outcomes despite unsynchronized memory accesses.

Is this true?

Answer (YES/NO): NO